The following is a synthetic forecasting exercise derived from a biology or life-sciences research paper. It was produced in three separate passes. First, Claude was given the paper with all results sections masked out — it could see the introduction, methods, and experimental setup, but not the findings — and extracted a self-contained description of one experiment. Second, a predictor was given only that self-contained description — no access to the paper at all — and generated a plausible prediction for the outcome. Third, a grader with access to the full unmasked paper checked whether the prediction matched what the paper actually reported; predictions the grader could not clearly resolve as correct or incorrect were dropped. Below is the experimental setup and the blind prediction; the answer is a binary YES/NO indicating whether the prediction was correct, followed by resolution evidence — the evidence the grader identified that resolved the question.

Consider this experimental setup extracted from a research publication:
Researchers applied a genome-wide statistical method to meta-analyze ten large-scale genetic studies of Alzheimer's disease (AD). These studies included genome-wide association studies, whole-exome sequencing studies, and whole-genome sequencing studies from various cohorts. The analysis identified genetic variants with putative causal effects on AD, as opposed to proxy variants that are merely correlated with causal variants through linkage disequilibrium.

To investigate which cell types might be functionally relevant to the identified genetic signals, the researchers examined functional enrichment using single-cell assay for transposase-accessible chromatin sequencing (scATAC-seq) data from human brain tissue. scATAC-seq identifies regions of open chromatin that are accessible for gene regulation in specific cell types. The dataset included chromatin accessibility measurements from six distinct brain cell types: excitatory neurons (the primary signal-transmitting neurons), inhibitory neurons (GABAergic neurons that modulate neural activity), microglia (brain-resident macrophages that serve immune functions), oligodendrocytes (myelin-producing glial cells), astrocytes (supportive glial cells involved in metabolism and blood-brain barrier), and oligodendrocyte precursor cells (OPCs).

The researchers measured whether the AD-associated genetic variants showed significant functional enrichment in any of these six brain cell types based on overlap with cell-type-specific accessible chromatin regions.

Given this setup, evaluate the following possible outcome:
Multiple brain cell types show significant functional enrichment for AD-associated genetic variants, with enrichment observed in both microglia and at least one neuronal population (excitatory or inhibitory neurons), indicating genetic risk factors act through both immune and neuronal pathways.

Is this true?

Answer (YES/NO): NO